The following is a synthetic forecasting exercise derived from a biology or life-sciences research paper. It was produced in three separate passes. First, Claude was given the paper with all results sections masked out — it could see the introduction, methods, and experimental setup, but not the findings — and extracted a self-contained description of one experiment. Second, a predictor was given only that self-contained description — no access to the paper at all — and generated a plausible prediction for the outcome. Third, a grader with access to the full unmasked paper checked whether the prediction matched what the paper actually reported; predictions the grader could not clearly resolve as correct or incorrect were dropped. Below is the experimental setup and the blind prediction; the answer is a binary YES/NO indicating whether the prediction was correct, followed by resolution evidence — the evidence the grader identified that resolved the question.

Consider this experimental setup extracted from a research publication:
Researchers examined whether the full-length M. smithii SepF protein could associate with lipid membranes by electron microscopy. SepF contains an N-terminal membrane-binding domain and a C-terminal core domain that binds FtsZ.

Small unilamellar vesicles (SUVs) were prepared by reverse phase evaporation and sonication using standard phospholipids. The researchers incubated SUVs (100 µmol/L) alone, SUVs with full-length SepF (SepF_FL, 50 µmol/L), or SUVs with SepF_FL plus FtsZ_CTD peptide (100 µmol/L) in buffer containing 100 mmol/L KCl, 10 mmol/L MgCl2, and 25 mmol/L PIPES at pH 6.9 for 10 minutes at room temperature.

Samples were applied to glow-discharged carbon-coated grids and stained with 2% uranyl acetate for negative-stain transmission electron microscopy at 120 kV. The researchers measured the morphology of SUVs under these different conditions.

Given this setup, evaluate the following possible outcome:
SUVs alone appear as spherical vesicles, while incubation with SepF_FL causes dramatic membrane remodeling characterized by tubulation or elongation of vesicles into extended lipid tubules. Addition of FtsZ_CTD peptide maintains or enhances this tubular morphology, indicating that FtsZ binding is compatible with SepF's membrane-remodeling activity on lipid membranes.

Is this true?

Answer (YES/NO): NO